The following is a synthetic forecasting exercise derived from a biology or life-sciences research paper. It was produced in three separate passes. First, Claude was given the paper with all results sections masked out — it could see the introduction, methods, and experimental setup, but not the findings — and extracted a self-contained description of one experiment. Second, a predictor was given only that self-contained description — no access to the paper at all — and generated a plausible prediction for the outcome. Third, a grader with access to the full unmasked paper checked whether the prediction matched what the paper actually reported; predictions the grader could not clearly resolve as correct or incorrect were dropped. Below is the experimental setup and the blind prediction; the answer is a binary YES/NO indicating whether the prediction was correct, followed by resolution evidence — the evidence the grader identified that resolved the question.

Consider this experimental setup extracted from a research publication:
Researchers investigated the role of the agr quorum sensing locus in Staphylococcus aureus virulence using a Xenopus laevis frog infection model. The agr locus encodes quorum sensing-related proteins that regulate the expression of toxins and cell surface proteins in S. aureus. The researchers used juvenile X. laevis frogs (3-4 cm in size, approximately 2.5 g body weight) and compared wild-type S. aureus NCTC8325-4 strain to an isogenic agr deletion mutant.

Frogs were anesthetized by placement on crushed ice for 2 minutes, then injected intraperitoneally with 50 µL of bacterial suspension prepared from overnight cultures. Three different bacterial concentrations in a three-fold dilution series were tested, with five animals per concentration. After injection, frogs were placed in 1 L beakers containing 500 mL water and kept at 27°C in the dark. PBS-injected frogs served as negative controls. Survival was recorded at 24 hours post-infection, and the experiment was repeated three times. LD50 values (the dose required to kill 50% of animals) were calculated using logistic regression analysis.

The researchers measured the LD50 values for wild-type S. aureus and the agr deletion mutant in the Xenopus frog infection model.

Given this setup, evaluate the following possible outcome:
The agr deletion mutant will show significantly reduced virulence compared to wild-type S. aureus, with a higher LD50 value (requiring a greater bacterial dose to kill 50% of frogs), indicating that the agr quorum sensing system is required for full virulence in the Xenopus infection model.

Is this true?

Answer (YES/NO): YES